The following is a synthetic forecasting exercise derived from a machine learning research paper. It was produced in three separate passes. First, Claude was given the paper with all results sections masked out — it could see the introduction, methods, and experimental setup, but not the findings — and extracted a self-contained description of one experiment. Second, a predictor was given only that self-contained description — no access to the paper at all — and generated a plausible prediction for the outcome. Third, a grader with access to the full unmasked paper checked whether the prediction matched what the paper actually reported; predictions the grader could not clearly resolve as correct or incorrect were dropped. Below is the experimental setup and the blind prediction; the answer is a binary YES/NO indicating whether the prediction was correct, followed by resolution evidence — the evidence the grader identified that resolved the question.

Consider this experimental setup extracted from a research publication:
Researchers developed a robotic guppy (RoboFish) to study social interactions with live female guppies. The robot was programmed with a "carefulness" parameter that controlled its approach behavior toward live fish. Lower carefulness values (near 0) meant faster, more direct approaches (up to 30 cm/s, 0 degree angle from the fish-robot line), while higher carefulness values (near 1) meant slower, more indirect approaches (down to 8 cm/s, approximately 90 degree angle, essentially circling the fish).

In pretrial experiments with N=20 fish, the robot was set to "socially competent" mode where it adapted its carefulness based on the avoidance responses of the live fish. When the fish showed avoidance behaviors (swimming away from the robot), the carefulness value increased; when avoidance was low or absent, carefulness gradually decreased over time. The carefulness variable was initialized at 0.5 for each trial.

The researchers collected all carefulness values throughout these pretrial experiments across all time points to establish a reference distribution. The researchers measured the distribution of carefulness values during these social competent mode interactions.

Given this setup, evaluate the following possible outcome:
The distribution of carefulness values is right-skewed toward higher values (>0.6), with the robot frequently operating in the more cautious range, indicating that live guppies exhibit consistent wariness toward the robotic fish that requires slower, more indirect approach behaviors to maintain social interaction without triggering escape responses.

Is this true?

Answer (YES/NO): NO